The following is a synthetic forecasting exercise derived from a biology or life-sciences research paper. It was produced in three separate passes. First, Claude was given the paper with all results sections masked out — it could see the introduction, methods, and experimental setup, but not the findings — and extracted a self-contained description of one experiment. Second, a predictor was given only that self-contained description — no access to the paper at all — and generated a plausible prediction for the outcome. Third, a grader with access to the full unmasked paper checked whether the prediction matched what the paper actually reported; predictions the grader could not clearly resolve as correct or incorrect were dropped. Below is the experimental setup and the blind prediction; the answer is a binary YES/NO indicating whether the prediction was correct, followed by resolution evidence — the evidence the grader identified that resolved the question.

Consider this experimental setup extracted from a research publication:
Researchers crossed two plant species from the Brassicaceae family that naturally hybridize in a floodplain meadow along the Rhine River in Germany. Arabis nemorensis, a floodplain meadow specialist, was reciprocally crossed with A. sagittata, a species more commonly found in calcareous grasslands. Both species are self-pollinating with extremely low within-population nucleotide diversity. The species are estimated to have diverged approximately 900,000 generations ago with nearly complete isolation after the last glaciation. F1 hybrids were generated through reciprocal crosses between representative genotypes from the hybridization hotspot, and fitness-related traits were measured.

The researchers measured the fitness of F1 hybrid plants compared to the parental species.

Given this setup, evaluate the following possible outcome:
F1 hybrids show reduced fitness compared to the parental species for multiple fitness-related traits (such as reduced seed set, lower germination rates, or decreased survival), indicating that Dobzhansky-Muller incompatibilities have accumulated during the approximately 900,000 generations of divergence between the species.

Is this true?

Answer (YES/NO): NO